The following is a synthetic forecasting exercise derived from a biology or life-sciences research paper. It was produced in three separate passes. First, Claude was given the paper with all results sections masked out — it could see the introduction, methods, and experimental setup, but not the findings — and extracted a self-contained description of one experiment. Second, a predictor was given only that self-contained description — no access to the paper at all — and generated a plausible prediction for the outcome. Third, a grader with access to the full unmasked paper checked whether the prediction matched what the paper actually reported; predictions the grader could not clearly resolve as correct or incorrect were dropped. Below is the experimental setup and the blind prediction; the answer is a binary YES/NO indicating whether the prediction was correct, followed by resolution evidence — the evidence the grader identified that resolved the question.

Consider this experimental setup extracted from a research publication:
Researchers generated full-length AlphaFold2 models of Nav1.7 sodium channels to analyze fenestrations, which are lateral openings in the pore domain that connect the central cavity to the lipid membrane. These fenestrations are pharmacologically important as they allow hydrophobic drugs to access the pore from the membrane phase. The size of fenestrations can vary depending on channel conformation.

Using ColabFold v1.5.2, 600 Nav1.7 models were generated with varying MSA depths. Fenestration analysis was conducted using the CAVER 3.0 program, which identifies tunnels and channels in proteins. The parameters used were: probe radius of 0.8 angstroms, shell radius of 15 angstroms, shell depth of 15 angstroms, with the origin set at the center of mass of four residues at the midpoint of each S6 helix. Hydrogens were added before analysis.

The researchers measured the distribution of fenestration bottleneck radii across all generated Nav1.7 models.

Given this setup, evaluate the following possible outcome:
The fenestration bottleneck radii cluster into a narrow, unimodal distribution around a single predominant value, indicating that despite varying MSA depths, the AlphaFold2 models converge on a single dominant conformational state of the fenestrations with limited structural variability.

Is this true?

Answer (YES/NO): NO